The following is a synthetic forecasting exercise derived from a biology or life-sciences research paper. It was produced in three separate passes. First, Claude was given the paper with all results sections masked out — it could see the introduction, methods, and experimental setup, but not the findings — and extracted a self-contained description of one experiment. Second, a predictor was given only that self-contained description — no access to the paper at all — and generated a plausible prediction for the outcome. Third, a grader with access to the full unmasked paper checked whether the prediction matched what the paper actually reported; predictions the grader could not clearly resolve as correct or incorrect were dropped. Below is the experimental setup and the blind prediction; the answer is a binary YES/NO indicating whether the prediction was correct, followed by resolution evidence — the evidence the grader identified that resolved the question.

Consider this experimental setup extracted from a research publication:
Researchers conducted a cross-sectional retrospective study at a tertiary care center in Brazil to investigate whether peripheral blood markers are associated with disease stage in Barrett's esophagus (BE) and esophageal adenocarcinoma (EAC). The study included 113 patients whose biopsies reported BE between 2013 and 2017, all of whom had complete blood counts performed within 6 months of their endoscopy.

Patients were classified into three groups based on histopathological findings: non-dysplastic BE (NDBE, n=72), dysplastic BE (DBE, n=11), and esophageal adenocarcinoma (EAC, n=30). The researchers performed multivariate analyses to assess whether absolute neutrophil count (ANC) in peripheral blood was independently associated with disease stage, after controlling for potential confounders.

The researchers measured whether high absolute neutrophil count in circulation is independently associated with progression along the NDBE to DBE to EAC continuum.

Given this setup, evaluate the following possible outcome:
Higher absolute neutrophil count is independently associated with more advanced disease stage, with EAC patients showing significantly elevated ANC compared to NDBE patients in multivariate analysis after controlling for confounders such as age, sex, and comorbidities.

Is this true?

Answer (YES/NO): YES